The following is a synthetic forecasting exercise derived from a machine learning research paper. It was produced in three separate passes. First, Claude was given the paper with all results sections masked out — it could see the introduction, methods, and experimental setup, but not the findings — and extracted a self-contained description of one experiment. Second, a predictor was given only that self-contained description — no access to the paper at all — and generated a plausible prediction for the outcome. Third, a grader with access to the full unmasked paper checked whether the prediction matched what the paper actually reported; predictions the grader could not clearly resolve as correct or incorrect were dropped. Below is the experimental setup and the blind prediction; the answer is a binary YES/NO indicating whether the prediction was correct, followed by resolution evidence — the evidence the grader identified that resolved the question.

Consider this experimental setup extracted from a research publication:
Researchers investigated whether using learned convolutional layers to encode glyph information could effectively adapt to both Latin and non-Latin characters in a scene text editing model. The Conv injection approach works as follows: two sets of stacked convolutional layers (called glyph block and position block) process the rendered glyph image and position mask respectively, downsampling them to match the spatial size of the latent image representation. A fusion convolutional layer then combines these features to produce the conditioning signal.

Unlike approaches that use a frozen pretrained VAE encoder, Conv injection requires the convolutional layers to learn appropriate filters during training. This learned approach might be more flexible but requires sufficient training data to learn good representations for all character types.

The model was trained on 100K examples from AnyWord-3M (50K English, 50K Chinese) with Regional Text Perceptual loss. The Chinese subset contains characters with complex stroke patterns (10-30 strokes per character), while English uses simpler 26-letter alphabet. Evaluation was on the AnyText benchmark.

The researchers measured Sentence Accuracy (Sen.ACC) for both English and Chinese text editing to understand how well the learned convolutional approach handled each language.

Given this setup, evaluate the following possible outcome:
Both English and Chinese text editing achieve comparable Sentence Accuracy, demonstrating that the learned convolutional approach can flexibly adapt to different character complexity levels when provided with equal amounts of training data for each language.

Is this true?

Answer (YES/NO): NO